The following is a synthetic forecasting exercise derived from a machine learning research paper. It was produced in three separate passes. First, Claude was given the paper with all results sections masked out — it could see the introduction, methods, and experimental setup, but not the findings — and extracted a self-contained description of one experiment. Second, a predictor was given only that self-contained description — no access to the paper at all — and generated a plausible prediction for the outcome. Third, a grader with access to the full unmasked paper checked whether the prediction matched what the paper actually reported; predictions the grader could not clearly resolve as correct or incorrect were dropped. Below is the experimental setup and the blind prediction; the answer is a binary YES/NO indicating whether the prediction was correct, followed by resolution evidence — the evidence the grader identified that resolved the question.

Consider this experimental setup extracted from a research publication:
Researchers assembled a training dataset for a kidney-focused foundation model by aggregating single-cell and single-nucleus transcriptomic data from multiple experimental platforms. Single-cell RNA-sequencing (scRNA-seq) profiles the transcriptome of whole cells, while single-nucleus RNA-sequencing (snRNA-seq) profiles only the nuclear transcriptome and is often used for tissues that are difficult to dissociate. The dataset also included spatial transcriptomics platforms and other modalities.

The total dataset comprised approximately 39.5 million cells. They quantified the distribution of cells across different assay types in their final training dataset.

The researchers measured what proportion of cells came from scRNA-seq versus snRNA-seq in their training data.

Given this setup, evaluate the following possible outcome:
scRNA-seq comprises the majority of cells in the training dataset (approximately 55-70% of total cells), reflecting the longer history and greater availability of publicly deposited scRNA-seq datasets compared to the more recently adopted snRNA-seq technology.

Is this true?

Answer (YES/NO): NO